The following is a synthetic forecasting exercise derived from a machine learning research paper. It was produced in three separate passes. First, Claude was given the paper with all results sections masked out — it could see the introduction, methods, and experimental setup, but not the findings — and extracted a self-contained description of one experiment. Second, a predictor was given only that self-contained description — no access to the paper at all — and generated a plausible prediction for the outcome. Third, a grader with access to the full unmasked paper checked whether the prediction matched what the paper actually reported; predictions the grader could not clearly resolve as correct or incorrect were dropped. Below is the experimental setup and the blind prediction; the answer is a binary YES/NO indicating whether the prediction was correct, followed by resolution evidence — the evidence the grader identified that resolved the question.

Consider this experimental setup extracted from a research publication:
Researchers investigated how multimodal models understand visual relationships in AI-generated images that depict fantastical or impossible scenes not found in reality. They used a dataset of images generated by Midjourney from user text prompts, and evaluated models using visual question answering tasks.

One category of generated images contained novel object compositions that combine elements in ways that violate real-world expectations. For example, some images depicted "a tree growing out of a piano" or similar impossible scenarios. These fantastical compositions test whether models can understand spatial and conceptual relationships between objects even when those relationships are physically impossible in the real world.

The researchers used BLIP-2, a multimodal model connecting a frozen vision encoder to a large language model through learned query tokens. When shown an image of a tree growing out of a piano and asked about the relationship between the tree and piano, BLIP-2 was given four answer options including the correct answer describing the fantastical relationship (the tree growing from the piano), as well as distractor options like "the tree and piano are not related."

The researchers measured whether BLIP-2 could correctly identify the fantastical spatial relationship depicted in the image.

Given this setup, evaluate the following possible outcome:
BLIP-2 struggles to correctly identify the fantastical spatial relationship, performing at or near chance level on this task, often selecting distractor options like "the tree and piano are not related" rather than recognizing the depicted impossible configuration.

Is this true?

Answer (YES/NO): NO